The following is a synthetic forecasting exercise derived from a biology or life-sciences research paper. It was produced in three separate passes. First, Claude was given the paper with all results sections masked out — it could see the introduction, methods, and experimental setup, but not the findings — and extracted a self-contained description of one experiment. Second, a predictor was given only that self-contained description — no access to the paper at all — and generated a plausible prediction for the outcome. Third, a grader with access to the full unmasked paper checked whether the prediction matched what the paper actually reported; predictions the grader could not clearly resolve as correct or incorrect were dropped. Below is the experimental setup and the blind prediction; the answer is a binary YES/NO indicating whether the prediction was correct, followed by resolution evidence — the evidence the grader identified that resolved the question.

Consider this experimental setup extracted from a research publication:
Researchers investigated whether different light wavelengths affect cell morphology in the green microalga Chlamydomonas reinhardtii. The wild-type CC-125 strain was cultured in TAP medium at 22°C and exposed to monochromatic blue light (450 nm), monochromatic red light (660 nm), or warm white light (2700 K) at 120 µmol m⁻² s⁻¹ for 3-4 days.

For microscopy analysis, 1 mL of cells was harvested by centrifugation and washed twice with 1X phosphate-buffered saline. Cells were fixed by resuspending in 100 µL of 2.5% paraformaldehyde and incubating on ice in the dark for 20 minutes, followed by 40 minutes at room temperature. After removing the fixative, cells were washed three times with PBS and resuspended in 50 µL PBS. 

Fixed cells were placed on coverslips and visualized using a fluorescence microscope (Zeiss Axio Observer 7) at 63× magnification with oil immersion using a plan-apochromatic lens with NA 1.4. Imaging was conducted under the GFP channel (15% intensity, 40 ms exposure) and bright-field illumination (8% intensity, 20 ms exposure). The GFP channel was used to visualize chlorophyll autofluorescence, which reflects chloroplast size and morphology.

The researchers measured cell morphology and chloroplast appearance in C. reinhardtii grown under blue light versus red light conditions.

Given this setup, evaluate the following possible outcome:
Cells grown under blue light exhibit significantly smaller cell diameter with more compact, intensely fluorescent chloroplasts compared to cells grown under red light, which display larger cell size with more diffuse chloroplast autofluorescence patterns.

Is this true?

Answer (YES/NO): NO